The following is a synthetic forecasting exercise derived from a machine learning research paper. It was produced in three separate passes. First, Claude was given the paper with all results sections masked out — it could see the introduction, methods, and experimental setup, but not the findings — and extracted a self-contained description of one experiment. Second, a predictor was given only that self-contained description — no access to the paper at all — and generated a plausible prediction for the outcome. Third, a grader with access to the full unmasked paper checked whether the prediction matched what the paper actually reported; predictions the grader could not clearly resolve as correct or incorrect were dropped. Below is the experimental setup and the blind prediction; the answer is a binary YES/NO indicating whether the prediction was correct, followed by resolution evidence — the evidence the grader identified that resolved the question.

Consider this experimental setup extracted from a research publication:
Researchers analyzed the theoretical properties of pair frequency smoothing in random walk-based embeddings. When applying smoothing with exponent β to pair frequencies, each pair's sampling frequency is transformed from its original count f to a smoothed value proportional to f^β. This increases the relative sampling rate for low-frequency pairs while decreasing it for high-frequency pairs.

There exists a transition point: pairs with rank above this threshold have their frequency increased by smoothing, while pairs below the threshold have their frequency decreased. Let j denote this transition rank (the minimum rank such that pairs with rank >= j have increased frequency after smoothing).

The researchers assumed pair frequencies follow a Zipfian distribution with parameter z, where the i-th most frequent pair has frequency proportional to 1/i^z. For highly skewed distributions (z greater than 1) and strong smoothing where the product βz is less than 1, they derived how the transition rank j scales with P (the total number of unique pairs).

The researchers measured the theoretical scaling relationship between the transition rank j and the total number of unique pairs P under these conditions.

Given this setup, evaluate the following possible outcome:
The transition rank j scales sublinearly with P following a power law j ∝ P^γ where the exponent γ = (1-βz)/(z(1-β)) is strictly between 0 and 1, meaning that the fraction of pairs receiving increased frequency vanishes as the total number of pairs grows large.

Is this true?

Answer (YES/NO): YES